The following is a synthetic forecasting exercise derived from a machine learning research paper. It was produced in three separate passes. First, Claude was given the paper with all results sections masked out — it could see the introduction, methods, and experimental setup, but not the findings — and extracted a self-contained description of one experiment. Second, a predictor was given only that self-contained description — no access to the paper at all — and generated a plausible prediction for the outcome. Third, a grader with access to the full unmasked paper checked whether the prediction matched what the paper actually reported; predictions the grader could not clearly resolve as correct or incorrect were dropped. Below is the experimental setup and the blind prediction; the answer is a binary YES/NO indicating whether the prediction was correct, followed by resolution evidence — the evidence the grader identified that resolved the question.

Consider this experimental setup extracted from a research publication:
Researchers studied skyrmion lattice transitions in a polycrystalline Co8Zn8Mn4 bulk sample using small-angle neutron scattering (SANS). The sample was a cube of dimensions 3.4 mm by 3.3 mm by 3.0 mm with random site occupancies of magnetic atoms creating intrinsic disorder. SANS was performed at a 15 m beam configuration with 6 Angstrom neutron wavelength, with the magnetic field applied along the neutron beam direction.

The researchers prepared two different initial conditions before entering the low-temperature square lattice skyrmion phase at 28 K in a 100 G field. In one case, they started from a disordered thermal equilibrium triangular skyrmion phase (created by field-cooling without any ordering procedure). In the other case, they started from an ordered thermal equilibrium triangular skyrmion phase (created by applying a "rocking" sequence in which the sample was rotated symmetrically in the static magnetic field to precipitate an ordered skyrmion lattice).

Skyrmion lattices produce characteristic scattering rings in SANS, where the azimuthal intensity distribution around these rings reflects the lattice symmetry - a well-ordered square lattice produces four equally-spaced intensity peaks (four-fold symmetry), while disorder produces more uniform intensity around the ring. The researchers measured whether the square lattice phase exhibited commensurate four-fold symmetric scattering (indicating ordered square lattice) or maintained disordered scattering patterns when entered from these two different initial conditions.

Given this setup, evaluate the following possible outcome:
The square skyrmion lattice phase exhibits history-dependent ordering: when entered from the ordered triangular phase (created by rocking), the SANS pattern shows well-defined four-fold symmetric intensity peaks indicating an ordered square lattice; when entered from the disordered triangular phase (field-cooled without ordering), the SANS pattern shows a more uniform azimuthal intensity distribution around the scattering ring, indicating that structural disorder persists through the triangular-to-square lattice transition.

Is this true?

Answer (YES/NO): NO